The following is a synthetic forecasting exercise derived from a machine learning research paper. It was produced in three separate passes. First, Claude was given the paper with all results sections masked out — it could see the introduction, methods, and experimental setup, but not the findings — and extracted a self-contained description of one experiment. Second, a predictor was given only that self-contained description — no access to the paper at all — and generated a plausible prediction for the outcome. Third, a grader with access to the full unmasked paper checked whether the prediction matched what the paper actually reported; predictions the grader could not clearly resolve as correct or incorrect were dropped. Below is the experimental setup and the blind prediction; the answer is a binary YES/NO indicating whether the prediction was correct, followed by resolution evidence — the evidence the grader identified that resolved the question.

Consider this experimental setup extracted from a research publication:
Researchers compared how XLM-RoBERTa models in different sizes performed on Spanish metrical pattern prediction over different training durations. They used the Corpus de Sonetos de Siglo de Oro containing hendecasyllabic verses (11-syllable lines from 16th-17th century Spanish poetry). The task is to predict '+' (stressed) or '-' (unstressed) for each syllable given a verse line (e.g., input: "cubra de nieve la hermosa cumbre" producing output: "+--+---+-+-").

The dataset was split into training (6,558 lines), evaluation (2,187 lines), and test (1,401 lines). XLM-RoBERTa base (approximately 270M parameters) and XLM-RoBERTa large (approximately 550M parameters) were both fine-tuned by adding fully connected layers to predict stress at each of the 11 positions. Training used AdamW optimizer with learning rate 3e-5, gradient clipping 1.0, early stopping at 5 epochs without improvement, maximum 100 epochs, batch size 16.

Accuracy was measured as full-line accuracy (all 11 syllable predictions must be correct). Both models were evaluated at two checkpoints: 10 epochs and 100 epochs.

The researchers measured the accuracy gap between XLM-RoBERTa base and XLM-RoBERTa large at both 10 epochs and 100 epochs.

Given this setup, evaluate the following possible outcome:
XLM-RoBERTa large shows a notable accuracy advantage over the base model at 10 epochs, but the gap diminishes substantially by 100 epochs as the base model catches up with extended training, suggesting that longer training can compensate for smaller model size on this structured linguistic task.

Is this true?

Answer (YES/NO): YES